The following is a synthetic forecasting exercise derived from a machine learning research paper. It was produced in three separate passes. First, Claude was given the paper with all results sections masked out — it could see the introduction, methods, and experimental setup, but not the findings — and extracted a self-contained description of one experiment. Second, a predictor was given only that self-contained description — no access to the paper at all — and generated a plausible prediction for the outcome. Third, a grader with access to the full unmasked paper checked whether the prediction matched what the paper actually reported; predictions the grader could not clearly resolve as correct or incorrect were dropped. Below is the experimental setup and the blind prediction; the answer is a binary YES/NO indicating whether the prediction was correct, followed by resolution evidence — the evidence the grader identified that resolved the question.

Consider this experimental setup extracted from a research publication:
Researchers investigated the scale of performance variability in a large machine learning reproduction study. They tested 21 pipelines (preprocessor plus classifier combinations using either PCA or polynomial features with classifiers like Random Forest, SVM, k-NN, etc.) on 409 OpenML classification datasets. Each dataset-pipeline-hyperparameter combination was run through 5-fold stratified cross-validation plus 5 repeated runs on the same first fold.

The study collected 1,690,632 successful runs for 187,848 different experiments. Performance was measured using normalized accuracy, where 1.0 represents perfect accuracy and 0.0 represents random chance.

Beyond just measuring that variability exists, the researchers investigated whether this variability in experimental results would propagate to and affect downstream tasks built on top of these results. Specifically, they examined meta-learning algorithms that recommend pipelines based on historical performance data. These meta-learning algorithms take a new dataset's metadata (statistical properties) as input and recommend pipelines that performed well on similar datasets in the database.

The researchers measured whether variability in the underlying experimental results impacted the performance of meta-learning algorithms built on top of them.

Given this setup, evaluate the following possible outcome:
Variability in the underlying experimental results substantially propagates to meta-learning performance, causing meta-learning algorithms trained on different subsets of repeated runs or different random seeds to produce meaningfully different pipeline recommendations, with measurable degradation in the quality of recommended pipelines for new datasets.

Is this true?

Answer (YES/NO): YES